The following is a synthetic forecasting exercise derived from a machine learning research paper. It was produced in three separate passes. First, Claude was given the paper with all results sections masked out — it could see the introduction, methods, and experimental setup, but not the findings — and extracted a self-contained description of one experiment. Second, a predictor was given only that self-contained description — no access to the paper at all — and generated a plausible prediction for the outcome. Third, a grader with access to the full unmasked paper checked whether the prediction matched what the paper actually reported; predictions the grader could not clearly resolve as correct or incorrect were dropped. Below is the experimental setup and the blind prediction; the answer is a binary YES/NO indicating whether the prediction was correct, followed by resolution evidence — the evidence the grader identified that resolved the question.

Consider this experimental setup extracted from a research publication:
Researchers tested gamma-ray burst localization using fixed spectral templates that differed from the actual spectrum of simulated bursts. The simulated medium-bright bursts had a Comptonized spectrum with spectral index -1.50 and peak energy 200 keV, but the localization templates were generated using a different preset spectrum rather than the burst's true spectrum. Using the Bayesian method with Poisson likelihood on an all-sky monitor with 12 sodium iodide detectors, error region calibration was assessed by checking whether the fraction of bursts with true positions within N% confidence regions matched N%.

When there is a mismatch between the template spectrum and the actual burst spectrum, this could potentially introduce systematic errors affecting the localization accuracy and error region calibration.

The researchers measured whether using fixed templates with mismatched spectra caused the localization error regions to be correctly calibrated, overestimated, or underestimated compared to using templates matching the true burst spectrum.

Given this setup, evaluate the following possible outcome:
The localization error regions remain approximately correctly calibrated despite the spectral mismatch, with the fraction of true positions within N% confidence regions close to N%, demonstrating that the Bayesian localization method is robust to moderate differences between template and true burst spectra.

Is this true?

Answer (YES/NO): NO